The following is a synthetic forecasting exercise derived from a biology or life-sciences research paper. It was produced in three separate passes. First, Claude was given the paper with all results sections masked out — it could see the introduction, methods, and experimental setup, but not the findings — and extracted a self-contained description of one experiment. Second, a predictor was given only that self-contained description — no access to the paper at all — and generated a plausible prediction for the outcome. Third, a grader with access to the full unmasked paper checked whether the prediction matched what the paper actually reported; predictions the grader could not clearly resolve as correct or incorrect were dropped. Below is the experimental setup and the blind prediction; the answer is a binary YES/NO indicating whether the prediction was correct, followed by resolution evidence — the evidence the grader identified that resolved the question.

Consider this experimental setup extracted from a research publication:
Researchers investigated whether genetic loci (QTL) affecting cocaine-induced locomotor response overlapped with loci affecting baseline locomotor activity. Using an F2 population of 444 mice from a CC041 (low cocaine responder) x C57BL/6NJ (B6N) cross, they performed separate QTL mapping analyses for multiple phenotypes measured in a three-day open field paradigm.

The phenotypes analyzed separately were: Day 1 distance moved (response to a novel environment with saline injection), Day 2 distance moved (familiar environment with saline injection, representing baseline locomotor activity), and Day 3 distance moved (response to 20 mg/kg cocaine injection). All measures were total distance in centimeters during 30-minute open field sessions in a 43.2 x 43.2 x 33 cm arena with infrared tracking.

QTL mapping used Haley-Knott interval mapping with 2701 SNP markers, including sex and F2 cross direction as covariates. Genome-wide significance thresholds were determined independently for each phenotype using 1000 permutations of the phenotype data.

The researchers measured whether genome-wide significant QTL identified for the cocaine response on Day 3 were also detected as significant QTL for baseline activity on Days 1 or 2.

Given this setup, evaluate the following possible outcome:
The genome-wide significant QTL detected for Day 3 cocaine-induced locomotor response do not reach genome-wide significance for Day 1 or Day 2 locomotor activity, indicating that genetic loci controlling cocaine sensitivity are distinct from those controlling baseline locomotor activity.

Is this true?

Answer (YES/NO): NO